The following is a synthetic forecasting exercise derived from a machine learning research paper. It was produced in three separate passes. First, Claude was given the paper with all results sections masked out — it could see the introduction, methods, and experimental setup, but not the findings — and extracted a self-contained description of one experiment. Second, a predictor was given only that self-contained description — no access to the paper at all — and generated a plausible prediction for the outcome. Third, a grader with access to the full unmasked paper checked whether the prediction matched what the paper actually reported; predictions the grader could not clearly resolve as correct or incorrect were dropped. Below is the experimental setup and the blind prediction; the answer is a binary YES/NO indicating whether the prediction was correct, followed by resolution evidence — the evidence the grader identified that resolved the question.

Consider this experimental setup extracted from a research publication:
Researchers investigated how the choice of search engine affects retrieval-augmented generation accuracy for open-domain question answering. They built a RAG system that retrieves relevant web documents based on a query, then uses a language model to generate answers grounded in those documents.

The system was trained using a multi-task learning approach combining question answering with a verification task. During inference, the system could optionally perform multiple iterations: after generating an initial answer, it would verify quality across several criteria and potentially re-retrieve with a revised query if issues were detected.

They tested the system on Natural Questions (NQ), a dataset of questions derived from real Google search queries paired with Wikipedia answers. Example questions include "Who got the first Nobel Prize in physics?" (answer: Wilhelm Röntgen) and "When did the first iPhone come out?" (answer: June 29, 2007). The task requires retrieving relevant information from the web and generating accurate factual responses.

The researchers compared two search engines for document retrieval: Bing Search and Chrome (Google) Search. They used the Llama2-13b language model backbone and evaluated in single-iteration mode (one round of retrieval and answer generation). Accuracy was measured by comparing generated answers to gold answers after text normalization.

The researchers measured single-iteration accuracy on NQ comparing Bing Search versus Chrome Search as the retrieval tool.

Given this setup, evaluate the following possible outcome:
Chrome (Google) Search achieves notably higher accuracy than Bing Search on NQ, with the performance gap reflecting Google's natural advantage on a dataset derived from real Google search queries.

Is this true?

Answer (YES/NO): NO